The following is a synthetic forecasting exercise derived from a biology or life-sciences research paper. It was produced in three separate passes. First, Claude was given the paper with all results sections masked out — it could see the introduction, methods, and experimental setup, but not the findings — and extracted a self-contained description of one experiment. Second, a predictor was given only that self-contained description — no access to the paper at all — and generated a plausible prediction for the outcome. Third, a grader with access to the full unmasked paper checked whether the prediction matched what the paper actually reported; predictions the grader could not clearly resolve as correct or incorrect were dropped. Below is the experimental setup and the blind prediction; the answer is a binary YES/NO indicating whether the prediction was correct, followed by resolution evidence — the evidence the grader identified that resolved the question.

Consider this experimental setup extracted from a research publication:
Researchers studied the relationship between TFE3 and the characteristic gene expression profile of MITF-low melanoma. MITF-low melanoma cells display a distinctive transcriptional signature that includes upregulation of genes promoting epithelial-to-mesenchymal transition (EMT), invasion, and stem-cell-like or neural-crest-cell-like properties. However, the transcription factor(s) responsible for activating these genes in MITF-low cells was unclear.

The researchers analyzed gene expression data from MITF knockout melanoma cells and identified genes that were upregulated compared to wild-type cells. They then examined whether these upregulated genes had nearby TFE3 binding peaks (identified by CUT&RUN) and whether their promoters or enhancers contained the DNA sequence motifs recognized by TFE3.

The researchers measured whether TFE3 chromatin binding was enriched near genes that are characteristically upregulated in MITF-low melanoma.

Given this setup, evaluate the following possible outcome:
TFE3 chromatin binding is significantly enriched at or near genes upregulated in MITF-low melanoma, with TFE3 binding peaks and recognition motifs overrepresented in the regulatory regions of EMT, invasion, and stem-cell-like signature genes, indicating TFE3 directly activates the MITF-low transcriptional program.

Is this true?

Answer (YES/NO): YES